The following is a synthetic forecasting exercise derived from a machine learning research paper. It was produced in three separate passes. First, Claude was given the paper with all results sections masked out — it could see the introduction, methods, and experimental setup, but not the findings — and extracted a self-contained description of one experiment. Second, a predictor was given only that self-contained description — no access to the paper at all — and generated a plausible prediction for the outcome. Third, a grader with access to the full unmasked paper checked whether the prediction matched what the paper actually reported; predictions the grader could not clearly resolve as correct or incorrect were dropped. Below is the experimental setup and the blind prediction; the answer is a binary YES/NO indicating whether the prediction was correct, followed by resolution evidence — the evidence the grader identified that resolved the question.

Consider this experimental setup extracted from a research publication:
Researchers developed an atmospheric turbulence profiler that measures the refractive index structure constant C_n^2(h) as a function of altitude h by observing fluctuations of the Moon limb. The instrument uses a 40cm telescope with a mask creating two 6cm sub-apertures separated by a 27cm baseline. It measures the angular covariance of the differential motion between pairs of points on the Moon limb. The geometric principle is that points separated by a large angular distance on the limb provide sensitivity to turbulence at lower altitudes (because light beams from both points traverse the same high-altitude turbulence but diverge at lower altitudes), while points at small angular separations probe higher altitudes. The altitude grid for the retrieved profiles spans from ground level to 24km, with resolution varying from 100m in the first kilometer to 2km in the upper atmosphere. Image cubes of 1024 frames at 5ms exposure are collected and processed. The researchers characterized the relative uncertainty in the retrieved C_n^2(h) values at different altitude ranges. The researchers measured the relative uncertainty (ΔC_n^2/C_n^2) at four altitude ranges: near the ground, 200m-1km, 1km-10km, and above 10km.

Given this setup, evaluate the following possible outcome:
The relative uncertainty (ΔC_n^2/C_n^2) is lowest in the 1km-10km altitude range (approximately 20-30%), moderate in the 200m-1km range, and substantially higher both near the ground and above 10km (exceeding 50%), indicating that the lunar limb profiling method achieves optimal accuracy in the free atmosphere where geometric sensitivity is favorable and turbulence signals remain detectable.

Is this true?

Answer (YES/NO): NO